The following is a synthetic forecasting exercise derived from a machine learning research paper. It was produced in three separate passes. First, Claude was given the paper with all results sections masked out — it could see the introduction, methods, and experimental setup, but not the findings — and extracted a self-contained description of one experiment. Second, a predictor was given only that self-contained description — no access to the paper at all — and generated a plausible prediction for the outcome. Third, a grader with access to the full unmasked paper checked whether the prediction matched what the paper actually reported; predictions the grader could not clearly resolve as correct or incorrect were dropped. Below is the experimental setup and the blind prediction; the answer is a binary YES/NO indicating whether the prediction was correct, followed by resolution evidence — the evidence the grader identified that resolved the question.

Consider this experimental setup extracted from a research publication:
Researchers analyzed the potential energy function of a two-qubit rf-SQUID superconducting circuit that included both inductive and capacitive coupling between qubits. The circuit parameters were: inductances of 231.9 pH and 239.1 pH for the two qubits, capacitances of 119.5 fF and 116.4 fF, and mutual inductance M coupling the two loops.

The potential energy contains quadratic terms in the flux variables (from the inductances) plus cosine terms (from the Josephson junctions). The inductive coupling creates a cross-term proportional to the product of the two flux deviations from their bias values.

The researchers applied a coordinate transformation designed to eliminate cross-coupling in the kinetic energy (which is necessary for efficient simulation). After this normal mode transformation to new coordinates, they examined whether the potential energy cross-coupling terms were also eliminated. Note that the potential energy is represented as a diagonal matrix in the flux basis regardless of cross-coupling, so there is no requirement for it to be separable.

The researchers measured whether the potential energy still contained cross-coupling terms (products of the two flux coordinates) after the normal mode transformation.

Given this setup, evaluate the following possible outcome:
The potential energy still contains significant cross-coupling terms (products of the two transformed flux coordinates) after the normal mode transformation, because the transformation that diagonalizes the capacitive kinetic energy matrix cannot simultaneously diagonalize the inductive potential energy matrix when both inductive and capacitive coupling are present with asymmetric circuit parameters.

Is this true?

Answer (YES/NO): YES